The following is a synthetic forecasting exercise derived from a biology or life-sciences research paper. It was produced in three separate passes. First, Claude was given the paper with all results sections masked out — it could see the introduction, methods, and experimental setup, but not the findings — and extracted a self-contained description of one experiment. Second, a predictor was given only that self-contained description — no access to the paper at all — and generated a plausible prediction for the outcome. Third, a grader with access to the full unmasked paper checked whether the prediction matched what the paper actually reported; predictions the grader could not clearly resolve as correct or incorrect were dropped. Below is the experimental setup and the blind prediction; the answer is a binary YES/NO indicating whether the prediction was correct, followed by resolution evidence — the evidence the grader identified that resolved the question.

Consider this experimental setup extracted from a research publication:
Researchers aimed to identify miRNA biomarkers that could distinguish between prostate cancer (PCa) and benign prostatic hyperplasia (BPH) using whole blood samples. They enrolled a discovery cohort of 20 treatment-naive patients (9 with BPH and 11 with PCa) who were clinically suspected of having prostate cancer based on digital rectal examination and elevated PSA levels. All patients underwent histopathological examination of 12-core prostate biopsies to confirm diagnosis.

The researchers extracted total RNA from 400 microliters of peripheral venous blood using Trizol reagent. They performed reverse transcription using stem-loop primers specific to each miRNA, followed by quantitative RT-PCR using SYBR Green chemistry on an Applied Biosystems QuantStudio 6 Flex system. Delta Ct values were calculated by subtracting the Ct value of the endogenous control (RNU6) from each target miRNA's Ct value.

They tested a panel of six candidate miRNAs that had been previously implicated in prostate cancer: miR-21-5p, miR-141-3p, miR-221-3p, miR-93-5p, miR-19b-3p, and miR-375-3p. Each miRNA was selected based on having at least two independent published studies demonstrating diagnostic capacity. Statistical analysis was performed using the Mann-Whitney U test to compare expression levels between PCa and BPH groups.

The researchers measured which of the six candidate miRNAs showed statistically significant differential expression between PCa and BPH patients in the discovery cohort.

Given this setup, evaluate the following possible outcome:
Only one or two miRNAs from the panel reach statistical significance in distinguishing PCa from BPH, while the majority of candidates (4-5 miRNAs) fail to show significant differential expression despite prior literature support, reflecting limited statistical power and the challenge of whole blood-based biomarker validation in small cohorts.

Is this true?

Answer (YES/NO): NO